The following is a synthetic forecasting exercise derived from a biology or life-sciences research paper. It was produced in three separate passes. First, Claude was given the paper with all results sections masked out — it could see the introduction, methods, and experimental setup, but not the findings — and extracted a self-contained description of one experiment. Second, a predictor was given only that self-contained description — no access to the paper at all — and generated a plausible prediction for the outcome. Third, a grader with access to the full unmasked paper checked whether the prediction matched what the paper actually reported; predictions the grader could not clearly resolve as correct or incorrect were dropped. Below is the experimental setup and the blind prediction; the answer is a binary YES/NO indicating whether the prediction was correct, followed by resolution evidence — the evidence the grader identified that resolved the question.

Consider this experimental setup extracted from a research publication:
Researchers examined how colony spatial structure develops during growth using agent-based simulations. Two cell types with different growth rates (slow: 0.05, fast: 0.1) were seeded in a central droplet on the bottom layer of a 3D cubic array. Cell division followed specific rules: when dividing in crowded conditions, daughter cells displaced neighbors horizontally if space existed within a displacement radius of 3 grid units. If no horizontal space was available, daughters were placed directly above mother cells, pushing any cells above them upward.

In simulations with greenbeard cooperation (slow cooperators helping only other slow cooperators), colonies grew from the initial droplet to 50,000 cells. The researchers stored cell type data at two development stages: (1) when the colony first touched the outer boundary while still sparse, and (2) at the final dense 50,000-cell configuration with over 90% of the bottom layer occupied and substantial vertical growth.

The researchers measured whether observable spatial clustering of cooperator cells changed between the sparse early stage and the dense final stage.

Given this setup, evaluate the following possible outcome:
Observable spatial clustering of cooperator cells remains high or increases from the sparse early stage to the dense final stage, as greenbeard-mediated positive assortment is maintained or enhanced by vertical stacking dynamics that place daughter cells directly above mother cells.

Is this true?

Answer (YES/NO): YES